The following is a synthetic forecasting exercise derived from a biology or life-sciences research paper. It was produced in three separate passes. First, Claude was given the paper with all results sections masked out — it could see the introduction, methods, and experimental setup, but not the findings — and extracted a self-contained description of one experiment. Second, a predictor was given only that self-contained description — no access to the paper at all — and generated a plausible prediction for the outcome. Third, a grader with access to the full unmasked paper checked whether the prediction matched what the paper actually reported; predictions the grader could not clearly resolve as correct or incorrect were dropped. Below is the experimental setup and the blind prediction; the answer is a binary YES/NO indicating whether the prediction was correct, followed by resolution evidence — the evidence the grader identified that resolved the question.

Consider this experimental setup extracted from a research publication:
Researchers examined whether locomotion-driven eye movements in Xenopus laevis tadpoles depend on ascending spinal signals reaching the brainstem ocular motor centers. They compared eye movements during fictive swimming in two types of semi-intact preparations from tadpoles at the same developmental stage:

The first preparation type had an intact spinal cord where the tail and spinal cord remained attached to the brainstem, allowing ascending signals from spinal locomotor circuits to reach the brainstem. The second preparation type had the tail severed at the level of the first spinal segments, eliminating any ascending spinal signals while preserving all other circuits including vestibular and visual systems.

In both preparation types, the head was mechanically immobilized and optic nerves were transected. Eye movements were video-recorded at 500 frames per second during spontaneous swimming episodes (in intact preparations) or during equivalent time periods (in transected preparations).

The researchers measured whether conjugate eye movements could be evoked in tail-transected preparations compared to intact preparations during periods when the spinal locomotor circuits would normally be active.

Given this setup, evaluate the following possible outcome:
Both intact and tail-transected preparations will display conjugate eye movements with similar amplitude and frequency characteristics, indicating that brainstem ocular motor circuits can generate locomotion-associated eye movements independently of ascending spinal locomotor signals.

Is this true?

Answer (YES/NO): NO